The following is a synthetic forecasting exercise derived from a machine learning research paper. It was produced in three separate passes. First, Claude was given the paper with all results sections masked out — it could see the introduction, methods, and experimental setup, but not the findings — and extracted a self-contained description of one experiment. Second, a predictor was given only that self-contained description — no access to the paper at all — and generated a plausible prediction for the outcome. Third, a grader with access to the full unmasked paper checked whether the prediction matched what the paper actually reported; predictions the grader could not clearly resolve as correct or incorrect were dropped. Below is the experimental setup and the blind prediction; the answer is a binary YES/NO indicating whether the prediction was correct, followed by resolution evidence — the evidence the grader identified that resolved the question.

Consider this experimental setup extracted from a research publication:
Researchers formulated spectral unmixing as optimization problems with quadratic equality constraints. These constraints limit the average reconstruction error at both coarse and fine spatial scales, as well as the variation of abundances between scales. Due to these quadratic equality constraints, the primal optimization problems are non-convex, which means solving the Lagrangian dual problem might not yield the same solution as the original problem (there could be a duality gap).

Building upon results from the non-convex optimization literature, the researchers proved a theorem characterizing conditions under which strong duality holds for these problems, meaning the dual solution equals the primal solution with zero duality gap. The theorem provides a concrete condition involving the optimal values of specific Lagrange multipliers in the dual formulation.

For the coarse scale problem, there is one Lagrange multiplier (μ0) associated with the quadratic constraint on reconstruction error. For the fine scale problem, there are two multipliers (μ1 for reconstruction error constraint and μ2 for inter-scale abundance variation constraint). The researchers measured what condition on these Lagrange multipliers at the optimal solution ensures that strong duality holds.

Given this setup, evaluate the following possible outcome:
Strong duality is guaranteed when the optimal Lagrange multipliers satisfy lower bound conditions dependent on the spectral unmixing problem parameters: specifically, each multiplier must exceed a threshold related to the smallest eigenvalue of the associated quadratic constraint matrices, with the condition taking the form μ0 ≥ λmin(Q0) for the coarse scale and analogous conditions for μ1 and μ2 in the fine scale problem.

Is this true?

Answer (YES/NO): NO